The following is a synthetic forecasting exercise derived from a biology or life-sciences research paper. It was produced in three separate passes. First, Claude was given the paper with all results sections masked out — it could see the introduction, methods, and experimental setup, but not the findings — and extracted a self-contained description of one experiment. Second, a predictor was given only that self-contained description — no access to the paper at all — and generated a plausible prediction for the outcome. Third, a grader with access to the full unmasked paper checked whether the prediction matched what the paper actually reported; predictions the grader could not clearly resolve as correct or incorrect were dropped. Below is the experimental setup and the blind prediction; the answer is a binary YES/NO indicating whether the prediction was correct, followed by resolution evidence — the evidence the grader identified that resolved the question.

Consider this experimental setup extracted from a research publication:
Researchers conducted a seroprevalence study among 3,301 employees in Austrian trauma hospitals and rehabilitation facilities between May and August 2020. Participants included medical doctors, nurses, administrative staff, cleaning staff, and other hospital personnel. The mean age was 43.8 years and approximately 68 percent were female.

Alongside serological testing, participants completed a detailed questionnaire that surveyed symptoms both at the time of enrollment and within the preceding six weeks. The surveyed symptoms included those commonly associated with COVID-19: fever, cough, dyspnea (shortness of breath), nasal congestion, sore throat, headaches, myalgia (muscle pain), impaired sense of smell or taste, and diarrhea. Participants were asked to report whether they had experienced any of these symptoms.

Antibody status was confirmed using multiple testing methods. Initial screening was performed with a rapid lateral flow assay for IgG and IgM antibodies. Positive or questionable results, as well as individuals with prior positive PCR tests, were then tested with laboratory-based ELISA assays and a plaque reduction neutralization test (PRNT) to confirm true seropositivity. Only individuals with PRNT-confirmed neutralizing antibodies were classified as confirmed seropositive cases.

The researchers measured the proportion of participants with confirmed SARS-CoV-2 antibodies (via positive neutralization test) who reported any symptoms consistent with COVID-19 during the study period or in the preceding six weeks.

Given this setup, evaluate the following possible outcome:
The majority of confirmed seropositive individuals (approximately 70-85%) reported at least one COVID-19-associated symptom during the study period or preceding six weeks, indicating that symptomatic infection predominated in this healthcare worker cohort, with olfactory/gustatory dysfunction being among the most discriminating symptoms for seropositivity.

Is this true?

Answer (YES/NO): NO